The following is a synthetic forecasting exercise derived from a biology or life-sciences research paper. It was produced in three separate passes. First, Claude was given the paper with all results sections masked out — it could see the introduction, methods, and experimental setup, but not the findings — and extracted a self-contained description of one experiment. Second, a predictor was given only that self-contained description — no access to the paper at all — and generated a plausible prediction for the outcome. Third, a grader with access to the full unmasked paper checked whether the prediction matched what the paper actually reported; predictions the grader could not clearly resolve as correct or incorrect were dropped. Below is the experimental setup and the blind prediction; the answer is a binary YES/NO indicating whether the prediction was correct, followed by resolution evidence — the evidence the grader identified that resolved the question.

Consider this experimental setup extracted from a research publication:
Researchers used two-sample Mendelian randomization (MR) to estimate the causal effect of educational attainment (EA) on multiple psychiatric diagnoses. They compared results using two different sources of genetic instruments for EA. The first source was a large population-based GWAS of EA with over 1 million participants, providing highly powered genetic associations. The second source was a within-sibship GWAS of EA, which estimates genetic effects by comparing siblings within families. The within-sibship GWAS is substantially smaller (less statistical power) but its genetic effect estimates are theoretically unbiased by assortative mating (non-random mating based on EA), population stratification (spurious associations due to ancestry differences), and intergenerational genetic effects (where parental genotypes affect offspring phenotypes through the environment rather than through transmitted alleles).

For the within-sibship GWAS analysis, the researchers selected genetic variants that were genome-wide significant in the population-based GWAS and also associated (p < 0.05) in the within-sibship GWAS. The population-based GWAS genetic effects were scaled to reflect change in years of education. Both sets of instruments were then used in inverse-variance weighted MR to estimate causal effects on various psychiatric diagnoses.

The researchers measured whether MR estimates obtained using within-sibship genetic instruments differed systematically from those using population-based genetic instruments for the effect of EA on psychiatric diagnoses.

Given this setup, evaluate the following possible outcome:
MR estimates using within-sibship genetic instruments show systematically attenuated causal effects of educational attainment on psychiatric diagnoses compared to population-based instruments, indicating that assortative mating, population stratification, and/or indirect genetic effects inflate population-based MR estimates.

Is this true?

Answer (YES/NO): YES